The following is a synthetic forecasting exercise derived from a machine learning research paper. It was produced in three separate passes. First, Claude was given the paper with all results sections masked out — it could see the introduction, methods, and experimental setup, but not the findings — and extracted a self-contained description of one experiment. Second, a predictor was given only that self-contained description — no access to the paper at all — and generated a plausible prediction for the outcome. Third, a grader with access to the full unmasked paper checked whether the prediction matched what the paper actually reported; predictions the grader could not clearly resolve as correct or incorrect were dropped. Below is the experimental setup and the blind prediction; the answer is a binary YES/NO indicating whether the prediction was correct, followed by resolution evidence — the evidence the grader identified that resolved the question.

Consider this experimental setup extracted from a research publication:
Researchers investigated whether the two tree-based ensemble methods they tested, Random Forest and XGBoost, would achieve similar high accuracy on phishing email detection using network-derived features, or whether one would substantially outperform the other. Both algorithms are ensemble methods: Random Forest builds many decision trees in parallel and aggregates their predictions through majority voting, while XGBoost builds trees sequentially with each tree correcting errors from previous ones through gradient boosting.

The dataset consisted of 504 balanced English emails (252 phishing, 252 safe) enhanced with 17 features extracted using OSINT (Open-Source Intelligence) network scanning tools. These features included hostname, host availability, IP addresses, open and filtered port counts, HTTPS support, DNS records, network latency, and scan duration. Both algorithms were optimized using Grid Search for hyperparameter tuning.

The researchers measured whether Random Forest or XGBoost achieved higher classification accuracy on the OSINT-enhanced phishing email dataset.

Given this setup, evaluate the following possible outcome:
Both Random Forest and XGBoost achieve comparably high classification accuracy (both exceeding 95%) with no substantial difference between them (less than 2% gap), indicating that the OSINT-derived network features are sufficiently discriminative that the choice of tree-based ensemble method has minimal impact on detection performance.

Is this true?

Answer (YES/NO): YES